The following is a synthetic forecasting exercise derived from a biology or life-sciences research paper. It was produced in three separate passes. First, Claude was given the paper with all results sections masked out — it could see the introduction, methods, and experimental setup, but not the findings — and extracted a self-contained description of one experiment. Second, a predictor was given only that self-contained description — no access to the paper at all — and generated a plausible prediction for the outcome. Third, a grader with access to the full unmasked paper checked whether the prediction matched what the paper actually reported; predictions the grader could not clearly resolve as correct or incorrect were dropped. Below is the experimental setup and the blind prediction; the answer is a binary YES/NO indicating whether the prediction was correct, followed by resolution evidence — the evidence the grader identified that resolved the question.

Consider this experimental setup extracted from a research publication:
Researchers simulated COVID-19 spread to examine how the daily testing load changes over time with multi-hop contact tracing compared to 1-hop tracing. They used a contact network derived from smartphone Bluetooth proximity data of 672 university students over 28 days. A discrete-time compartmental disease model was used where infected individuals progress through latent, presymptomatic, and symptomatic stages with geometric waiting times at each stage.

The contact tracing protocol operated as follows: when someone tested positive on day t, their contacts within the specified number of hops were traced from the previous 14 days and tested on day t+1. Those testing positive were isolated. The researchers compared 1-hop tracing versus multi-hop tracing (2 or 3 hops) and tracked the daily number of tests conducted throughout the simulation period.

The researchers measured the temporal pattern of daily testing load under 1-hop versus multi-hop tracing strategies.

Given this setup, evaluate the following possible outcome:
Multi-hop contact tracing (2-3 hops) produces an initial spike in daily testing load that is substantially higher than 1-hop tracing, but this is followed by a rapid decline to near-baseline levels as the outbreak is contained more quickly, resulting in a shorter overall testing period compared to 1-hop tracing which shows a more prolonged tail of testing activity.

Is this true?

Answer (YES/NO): NO